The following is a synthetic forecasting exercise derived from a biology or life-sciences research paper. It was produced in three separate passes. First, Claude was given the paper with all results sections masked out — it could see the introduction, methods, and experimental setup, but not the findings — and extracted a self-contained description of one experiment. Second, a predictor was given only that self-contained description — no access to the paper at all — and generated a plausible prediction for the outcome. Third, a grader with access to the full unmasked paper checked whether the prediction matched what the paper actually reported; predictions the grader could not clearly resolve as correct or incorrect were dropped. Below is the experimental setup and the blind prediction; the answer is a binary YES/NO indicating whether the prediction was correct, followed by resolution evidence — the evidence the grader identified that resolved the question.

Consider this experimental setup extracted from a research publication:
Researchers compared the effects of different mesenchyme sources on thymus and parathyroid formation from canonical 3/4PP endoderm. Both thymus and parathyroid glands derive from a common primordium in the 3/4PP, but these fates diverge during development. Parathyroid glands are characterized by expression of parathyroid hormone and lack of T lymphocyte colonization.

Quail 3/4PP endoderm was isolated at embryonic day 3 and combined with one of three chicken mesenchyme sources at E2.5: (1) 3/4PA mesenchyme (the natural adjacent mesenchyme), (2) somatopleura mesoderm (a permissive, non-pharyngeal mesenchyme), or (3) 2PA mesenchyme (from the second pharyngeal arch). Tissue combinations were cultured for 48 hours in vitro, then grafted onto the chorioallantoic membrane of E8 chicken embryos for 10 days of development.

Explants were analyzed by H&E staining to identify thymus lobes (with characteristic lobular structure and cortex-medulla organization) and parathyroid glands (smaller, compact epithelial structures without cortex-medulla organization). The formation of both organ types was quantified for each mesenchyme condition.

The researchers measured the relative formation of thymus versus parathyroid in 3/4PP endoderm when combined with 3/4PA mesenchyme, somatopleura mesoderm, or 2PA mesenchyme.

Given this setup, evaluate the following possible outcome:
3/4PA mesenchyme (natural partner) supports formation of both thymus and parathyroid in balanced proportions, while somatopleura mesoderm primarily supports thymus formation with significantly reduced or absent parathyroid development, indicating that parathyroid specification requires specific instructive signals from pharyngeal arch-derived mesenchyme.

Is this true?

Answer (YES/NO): NO